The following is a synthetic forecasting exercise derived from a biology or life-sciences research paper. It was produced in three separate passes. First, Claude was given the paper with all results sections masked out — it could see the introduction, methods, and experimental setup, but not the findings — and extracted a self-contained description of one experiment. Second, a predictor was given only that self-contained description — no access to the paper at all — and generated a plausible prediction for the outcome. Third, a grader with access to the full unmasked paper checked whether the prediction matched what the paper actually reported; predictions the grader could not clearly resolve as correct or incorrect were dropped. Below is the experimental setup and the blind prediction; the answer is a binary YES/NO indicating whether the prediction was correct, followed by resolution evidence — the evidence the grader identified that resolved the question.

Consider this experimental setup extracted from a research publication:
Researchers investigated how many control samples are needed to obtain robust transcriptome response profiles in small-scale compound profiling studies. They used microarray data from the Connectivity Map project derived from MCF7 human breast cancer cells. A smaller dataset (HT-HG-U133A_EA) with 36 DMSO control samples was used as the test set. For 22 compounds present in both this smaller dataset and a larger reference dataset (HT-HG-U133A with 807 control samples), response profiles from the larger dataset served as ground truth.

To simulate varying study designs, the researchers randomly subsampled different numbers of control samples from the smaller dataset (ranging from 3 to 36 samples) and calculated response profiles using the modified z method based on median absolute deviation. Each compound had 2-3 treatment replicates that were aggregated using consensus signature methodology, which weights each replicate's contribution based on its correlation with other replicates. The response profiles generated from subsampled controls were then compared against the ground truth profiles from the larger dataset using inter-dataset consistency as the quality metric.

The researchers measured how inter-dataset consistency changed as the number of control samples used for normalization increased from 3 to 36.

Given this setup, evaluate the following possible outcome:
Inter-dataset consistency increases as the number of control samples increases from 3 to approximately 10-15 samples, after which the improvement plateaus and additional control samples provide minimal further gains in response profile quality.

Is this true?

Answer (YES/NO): NO